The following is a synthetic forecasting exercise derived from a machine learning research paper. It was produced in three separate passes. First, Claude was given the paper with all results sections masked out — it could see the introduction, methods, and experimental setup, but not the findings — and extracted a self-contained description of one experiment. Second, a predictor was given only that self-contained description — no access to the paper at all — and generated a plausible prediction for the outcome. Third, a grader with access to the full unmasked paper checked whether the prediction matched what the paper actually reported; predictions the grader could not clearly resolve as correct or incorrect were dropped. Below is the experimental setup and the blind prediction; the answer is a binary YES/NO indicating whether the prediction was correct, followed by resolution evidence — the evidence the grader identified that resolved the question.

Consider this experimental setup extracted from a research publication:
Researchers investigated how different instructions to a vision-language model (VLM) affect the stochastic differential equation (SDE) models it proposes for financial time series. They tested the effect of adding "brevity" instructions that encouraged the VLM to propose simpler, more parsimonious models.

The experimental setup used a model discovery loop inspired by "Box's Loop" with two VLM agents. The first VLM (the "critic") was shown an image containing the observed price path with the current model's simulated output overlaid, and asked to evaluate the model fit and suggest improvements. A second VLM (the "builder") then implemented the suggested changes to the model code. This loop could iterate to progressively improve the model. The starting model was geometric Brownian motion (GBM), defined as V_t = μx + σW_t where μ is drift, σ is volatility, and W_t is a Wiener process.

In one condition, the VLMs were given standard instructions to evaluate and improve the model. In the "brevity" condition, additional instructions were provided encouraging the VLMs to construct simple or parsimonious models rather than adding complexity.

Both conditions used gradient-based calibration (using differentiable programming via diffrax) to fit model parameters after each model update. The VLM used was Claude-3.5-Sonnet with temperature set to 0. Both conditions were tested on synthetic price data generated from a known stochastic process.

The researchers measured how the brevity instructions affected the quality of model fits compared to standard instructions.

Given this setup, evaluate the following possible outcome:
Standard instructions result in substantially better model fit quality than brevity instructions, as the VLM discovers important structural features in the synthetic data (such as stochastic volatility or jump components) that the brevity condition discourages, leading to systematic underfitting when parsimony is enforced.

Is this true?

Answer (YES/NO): NO